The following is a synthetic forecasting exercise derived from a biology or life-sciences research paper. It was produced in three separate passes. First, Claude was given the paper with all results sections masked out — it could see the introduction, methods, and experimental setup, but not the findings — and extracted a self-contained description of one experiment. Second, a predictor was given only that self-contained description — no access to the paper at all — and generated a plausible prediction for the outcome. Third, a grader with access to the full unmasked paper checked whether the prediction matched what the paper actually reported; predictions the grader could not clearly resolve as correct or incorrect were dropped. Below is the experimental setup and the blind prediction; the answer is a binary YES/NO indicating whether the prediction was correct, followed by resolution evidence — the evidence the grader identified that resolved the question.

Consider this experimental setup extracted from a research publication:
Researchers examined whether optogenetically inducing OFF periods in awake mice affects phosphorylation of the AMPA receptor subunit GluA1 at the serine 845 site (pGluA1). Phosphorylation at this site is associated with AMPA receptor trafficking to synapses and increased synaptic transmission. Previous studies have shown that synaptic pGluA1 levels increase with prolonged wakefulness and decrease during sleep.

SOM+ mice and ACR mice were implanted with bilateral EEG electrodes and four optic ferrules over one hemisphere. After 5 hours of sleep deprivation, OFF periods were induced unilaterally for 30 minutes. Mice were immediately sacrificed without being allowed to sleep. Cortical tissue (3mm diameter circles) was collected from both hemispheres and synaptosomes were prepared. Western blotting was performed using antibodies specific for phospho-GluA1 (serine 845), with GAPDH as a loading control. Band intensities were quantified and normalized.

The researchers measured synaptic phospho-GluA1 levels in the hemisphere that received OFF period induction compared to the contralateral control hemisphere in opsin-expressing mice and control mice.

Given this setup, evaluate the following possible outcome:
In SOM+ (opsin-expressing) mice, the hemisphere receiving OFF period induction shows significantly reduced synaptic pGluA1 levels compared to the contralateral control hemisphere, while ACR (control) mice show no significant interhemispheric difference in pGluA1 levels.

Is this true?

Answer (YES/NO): NO